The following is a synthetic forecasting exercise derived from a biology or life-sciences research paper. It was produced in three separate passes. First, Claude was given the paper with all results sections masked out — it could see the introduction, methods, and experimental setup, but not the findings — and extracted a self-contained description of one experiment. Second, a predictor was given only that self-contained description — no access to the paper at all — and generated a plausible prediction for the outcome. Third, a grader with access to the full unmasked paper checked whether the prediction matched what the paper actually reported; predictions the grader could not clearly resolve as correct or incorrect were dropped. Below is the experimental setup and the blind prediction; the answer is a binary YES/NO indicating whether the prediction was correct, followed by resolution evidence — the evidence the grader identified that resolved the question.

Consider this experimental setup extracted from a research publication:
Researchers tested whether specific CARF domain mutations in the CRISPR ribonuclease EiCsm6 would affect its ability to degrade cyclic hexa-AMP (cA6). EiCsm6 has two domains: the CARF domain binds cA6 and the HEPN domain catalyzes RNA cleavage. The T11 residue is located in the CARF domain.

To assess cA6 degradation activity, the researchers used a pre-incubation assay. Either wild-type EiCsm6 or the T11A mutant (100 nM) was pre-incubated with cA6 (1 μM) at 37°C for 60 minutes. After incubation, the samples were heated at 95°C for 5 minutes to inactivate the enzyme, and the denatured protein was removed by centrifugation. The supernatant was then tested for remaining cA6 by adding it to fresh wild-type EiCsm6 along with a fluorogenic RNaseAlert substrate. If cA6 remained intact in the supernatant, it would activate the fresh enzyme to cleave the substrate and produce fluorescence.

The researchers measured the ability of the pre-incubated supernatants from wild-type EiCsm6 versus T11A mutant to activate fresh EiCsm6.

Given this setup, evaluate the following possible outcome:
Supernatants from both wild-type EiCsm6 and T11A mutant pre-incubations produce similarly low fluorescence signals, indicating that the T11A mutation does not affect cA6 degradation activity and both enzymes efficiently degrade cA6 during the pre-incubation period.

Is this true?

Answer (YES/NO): NO